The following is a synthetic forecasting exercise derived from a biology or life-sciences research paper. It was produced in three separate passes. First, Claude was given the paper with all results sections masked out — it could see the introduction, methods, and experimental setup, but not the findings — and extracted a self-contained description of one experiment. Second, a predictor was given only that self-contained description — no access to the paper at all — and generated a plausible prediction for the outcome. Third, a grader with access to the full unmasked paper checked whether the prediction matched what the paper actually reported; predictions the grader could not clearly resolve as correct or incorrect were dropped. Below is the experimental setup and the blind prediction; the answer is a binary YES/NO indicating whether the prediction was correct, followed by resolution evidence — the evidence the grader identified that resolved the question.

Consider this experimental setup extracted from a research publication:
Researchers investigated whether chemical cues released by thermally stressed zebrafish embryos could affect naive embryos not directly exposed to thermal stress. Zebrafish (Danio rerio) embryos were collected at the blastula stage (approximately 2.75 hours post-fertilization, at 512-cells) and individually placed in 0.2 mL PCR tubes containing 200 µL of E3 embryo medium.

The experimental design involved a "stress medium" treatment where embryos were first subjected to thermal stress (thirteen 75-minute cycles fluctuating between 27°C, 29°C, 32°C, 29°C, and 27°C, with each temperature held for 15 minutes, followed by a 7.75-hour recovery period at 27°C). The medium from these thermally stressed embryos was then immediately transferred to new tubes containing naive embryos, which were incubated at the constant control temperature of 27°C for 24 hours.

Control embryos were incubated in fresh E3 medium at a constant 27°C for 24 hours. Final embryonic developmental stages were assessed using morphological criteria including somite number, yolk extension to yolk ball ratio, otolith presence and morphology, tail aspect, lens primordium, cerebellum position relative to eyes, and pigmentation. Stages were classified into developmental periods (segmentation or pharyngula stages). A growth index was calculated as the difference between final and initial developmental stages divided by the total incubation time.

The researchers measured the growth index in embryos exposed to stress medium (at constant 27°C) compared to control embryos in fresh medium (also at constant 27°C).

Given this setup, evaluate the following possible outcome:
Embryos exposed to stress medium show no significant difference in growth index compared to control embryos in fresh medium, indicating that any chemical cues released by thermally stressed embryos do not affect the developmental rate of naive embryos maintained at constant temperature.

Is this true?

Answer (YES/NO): NO